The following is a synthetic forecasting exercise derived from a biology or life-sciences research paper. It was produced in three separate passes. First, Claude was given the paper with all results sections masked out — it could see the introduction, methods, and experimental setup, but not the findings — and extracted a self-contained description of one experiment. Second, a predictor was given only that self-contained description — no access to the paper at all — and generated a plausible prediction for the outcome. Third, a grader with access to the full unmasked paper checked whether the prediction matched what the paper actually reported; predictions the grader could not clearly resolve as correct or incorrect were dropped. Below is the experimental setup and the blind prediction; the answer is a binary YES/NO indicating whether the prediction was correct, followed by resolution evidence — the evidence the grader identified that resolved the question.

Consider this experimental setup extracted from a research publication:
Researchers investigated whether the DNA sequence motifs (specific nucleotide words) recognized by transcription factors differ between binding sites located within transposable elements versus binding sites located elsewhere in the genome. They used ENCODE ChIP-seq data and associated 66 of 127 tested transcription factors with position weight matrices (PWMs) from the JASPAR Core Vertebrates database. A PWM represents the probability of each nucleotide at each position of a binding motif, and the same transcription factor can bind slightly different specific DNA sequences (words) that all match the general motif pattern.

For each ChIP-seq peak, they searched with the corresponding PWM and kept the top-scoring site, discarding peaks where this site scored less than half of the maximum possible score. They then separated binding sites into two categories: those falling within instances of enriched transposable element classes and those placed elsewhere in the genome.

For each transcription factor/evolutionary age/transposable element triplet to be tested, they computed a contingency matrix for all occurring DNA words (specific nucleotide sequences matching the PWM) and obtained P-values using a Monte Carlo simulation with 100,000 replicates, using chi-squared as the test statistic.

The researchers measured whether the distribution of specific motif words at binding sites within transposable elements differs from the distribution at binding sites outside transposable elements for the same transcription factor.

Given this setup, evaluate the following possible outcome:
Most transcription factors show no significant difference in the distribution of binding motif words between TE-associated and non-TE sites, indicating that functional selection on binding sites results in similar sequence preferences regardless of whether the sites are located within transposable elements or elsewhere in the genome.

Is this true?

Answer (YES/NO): NO